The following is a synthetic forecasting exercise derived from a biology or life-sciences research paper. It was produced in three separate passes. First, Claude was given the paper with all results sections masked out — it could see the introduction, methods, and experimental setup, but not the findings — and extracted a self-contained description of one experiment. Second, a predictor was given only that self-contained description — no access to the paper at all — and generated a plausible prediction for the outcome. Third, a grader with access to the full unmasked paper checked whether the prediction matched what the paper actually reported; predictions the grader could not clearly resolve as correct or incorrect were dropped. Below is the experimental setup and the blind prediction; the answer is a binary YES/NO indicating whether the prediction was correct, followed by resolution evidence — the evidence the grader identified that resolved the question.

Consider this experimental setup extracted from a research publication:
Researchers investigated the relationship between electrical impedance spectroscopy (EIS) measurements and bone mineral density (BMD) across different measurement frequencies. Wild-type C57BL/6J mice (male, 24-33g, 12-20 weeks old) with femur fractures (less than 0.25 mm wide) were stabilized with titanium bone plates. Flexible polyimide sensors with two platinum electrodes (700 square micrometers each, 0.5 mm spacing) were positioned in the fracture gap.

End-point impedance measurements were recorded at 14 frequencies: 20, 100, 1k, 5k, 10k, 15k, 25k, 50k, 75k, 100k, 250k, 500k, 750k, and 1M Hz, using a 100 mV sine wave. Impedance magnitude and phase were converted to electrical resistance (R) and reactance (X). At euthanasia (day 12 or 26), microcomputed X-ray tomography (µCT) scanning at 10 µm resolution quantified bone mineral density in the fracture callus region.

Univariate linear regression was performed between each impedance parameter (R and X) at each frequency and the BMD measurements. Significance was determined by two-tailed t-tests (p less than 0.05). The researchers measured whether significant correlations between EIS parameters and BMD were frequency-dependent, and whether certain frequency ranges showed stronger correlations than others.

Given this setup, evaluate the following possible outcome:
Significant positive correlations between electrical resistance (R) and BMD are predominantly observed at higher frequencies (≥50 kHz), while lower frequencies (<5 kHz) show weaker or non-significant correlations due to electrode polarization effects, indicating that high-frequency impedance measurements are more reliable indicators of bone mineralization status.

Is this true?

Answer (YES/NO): NO